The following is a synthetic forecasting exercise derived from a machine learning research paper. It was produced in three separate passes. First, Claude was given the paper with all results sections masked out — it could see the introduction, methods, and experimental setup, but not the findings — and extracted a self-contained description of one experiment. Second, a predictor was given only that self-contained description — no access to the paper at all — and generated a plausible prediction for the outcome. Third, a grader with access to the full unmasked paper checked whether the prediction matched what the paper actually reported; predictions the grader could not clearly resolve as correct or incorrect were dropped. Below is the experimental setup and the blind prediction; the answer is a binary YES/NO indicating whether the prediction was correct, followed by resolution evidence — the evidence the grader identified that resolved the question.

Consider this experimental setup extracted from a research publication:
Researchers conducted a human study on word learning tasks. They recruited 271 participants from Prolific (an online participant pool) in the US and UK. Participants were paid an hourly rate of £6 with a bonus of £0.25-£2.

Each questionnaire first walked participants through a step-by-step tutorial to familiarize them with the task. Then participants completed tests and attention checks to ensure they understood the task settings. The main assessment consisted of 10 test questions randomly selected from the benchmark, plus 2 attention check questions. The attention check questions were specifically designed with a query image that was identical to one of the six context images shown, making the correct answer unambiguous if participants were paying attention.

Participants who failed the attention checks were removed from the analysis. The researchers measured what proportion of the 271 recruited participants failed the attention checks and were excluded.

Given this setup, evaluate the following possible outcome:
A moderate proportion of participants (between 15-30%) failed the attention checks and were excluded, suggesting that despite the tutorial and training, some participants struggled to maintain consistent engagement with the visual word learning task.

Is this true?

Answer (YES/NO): YES